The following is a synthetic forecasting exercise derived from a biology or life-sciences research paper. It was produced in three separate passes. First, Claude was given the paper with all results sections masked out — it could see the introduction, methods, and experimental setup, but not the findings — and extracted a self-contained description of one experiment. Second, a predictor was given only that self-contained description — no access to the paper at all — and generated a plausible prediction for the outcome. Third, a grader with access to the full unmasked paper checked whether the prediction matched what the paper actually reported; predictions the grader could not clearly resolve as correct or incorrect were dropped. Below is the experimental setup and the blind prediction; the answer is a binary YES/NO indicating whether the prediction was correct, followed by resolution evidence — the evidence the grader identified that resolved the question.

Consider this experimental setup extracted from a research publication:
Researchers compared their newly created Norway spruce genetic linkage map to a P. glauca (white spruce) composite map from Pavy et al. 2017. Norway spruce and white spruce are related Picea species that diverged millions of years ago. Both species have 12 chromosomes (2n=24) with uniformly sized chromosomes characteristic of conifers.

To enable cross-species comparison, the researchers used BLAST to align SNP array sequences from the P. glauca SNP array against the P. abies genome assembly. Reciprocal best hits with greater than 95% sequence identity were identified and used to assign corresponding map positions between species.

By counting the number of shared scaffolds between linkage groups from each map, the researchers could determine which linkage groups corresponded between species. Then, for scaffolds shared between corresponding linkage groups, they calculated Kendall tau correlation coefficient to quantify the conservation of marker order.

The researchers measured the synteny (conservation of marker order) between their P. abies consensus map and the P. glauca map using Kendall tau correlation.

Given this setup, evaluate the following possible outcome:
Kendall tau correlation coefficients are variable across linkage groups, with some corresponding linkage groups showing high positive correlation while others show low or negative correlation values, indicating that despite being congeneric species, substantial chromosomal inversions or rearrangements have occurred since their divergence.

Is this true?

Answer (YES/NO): NO